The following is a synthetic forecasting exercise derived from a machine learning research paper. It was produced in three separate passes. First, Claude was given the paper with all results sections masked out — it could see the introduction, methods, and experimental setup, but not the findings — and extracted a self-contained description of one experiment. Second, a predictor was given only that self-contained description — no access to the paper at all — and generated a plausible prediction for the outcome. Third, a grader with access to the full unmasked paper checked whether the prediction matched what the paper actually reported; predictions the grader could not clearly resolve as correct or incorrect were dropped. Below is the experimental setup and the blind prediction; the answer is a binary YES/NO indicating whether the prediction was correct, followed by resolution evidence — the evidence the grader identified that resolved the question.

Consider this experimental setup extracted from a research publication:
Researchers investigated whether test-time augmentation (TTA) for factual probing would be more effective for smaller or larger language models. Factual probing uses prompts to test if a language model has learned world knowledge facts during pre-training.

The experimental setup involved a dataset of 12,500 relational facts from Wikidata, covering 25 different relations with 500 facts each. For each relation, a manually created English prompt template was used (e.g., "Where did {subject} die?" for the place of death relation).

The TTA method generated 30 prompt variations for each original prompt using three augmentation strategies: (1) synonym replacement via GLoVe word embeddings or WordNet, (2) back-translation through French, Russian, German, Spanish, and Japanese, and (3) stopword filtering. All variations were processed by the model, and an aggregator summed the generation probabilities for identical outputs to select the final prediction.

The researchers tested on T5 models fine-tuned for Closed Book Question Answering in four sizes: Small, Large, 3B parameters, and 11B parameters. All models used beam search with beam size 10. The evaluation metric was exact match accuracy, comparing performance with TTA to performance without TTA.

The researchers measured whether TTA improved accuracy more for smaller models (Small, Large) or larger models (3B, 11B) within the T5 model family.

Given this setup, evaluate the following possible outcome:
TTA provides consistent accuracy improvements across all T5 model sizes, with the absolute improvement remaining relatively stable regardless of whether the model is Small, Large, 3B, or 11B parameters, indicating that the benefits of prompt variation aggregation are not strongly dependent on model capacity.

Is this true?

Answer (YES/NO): NO